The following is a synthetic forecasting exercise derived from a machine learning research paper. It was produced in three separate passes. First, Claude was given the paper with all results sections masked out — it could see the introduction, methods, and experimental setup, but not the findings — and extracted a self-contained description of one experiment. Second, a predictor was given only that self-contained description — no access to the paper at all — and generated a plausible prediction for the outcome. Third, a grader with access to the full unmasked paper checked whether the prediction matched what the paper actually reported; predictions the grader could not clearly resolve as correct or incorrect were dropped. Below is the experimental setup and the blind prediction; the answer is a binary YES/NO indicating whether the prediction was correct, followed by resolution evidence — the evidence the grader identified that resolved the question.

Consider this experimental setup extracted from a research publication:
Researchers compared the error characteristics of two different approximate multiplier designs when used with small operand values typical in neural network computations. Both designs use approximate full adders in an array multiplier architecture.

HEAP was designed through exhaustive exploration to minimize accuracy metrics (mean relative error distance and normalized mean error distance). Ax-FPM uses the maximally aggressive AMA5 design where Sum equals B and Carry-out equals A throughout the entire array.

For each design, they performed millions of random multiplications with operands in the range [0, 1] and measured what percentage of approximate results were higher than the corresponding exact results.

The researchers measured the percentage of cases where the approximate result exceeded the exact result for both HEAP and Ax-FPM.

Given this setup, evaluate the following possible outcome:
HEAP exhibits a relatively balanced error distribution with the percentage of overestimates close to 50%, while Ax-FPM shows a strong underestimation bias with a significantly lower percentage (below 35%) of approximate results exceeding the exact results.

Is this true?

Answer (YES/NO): NO